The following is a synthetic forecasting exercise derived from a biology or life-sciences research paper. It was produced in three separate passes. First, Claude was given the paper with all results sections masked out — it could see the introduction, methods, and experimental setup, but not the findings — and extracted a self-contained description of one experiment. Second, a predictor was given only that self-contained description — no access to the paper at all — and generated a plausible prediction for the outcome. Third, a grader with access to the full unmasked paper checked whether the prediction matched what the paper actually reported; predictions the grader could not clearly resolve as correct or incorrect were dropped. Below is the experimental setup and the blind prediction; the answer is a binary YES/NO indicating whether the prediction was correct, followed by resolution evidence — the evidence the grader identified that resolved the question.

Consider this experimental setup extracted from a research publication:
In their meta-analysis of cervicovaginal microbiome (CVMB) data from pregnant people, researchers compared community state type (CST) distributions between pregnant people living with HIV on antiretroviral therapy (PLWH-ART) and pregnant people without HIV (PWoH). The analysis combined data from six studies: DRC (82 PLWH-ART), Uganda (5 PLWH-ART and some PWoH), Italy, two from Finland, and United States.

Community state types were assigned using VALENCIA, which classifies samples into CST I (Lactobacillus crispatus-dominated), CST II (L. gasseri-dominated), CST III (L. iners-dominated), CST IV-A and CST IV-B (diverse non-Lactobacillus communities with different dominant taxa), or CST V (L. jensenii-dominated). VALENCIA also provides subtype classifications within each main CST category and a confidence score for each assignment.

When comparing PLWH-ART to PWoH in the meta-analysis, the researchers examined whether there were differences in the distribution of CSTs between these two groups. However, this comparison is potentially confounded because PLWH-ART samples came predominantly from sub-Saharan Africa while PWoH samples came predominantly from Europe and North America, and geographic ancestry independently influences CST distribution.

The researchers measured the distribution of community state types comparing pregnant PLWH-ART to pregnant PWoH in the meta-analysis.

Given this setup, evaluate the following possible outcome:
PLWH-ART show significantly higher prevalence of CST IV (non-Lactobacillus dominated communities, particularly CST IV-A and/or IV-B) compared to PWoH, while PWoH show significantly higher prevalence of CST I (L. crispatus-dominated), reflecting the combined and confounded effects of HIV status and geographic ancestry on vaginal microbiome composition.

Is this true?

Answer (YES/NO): YES